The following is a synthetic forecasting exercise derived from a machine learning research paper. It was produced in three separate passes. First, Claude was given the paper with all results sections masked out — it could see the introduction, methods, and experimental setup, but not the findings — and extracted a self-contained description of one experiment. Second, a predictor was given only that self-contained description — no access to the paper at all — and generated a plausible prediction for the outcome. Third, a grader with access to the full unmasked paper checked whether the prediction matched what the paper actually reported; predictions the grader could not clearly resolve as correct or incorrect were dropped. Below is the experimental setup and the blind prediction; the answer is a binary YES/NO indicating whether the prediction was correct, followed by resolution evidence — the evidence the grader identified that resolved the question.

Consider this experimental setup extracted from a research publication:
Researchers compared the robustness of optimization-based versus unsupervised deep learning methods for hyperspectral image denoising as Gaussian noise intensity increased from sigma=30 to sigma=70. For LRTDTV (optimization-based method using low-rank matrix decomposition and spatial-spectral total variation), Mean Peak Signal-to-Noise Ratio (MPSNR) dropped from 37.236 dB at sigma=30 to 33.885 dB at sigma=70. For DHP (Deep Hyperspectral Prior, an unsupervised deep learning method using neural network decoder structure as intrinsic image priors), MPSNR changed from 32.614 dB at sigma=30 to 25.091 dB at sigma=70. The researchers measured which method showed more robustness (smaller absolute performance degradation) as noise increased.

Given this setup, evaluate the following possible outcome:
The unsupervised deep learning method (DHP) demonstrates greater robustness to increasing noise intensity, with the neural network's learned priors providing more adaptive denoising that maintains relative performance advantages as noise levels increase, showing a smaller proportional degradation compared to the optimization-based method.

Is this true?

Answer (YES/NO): NO